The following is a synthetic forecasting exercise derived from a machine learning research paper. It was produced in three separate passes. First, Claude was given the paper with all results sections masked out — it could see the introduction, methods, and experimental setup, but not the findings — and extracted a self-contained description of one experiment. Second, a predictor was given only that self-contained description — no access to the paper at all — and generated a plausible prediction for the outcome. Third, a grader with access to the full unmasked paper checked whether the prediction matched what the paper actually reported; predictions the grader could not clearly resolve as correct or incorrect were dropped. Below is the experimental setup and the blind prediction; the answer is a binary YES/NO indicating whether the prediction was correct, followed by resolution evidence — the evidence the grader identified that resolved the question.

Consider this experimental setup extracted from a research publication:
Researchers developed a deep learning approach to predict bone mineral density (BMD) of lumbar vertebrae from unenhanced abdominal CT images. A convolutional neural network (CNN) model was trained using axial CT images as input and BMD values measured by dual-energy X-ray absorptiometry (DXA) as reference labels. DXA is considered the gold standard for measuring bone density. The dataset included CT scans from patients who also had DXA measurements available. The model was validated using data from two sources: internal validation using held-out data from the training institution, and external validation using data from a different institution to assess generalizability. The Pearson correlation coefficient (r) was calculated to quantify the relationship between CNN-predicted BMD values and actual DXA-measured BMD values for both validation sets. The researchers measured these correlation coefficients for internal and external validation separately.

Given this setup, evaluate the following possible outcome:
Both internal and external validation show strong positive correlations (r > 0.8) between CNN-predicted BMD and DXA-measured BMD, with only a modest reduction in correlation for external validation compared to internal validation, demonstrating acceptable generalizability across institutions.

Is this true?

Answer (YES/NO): YES